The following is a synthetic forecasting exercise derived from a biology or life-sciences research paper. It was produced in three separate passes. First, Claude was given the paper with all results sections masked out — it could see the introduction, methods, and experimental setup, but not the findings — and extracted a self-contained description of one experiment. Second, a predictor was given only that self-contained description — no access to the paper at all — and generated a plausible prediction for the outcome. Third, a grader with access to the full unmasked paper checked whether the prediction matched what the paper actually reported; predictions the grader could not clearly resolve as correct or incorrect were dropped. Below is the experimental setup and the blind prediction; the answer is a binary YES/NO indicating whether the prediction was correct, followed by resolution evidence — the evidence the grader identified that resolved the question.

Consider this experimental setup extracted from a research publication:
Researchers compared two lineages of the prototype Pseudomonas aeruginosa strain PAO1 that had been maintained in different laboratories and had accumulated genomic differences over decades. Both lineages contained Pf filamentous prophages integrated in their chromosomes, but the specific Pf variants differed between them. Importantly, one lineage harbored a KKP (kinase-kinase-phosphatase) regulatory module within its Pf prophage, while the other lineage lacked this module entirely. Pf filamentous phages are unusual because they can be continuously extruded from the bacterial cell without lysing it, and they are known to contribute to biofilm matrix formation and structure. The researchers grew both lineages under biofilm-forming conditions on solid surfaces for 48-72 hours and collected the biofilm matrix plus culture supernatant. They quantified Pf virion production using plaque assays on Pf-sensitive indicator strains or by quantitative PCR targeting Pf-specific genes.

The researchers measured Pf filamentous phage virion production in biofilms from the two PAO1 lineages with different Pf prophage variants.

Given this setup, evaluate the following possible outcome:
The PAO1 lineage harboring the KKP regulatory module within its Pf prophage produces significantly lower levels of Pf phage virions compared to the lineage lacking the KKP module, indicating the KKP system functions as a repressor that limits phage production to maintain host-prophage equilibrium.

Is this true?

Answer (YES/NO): NO